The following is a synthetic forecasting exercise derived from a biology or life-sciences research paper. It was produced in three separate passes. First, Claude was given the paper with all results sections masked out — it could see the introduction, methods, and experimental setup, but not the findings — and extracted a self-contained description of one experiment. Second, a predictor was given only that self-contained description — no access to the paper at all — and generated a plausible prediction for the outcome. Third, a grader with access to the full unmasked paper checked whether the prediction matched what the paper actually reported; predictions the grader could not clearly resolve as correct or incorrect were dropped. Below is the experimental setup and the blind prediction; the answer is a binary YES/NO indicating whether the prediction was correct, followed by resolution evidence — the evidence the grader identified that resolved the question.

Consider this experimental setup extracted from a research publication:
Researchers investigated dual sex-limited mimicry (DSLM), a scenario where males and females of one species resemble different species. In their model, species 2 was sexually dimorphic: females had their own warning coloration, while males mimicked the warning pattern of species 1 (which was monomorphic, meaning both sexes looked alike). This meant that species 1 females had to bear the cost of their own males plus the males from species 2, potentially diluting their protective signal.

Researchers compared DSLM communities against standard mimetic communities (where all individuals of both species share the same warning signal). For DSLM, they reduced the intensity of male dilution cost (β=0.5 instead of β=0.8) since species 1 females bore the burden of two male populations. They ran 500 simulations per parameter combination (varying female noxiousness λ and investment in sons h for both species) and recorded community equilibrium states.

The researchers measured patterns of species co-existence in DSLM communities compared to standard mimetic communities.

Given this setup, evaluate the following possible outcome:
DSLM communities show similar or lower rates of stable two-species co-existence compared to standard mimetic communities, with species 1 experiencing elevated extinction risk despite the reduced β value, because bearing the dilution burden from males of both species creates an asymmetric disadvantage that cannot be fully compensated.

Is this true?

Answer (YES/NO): YES